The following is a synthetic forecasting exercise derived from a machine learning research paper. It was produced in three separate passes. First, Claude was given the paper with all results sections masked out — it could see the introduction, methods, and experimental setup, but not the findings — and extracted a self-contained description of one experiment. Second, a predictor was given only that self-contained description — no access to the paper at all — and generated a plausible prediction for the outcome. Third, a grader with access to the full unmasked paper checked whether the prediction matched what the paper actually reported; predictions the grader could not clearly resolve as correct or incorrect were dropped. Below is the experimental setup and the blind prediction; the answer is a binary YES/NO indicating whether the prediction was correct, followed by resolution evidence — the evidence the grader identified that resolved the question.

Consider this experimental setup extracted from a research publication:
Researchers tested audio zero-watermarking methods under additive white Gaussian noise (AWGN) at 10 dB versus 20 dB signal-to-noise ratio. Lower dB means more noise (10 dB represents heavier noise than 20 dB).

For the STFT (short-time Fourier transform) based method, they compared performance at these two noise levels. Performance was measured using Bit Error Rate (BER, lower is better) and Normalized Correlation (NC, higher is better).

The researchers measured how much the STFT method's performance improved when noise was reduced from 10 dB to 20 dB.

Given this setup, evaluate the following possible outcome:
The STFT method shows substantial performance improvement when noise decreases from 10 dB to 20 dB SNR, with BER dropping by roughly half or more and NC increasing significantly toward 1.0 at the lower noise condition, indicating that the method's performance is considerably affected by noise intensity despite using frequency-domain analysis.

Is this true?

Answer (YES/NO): NO